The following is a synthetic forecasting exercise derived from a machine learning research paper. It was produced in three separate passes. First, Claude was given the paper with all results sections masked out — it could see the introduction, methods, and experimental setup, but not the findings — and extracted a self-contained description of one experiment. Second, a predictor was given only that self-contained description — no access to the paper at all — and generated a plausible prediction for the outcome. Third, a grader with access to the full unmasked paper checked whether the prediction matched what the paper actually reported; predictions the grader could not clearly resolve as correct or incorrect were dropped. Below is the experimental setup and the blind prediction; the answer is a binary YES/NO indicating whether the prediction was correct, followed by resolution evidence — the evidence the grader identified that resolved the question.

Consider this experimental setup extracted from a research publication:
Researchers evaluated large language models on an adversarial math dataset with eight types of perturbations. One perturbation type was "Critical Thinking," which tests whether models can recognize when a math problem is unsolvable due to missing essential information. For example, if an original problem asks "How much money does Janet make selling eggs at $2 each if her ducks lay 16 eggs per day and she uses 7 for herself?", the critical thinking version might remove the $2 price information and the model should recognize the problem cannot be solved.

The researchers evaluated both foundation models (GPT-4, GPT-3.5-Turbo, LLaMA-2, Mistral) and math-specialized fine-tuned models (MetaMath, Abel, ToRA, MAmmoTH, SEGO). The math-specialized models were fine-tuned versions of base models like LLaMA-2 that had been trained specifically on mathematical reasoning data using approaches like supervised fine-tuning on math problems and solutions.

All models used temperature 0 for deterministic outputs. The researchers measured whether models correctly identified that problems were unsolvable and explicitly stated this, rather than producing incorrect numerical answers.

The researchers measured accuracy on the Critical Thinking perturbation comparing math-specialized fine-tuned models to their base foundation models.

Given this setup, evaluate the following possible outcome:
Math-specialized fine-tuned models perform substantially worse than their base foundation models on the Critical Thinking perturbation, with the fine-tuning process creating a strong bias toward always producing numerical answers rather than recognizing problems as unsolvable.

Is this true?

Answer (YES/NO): NO